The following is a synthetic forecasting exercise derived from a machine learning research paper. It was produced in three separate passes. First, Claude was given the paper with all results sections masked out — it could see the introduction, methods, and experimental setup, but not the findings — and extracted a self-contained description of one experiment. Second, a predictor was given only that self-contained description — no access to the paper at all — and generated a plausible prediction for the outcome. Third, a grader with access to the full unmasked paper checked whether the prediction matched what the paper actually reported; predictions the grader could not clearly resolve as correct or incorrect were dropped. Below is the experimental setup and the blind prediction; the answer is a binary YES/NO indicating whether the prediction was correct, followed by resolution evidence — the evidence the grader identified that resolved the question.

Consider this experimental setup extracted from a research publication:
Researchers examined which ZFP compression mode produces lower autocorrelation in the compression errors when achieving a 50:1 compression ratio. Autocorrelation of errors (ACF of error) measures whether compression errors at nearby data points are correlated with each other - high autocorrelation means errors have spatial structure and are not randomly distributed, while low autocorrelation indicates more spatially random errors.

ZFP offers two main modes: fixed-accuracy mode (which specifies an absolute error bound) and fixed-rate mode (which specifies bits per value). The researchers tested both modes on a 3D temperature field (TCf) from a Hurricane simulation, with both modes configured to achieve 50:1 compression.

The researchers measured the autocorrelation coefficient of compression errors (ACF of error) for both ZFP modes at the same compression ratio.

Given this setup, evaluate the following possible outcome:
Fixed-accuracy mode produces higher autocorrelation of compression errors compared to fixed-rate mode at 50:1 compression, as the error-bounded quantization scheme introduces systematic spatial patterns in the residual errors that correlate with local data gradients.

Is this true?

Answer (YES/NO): NO